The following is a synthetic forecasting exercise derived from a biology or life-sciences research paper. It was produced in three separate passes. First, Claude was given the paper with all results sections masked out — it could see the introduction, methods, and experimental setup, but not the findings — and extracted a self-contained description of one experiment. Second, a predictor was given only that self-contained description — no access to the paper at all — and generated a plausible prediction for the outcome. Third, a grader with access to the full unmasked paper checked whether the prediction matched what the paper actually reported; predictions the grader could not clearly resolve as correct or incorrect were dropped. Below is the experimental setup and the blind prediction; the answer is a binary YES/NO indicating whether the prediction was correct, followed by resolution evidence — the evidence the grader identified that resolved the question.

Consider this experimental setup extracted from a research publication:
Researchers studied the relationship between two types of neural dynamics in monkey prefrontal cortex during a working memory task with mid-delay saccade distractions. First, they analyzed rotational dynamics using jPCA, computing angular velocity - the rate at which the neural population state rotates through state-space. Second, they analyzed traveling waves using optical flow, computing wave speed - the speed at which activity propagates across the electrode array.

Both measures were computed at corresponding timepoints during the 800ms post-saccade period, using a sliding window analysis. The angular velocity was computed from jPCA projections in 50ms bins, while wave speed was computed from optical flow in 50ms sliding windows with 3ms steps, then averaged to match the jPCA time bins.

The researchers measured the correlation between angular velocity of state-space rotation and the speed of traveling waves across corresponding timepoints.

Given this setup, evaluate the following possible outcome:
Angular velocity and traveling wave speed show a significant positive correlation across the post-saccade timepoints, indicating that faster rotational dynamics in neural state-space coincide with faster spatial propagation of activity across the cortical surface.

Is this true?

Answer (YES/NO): YES